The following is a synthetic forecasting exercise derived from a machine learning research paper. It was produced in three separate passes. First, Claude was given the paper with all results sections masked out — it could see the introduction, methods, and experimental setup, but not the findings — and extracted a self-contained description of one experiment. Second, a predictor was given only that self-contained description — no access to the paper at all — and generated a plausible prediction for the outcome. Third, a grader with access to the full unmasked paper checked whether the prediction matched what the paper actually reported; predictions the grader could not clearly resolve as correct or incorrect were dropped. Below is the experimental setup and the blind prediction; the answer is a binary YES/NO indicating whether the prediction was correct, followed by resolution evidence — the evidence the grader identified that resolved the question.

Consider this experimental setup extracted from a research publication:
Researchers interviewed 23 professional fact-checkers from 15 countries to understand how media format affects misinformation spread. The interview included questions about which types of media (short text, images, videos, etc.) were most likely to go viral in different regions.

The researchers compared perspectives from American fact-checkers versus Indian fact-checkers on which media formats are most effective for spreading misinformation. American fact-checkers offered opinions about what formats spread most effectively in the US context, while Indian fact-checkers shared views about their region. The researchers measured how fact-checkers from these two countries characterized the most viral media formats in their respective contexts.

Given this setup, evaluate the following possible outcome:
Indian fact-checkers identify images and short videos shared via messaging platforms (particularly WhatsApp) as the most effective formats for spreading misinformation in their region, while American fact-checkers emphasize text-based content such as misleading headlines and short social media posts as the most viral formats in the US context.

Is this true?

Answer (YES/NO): NO